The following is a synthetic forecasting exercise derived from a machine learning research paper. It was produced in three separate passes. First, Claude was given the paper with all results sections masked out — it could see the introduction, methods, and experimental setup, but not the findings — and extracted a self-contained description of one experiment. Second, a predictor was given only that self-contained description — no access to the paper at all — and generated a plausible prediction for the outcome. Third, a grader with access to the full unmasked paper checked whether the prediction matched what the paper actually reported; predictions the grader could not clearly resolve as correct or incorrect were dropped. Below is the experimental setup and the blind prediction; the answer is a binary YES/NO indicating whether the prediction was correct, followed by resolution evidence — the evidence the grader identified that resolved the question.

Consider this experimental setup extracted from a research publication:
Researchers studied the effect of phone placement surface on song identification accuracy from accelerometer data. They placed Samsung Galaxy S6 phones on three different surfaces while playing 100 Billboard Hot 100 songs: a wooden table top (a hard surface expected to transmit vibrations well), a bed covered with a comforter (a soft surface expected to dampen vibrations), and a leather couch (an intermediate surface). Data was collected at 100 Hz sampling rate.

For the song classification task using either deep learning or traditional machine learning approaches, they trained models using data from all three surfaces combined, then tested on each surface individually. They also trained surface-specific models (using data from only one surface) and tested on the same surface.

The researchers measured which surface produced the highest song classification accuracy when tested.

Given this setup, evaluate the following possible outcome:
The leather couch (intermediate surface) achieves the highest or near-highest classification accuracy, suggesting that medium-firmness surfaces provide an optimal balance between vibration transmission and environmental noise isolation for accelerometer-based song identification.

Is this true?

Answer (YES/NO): NO